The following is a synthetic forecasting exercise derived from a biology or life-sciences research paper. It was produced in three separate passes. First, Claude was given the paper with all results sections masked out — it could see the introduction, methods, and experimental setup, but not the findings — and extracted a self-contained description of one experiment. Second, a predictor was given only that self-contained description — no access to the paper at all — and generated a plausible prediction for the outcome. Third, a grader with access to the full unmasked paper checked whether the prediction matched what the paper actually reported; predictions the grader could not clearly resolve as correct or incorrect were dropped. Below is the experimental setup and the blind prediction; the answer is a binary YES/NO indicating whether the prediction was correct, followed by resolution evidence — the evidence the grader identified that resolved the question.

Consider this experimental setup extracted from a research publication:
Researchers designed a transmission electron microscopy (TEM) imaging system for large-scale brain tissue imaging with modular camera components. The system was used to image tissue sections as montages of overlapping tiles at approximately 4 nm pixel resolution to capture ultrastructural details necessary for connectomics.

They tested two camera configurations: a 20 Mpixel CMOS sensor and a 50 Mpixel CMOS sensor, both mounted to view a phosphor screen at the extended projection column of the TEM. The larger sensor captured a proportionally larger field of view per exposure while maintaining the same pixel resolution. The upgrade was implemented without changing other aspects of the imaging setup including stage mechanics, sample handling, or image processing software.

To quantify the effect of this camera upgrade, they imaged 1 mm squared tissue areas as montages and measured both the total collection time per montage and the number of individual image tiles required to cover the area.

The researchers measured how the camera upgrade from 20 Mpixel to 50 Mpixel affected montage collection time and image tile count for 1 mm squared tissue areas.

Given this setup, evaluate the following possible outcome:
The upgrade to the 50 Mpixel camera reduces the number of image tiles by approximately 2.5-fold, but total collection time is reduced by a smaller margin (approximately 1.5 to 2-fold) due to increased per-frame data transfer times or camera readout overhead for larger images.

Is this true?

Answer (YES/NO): NO